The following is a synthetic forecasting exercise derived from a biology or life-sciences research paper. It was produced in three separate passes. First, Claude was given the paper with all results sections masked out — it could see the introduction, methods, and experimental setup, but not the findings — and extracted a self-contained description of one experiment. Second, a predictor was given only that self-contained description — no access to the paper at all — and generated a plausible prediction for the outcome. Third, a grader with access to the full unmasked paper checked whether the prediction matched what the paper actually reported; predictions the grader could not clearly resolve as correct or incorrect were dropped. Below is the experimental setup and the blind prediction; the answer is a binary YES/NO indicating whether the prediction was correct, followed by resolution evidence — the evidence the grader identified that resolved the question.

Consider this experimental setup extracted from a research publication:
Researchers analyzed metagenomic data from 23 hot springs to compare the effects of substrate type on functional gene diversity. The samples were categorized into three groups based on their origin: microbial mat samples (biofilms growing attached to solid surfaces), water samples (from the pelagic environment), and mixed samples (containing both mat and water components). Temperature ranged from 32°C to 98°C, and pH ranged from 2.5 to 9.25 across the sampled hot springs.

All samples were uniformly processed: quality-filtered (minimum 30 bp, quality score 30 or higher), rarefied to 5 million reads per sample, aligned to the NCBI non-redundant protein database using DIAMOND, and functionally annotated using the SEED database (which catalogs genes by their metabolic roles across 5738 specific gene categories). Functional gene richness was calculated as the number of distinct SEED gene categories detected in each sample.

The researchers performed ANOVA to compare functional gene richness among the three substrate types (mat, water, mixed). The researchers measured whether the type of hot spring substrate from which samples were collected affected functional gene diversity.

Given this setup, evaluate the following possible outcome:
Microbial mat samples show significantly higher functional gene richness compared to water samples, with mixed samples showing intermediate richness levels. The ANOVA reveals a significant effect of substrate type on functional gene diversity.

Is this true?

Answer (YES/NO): NO